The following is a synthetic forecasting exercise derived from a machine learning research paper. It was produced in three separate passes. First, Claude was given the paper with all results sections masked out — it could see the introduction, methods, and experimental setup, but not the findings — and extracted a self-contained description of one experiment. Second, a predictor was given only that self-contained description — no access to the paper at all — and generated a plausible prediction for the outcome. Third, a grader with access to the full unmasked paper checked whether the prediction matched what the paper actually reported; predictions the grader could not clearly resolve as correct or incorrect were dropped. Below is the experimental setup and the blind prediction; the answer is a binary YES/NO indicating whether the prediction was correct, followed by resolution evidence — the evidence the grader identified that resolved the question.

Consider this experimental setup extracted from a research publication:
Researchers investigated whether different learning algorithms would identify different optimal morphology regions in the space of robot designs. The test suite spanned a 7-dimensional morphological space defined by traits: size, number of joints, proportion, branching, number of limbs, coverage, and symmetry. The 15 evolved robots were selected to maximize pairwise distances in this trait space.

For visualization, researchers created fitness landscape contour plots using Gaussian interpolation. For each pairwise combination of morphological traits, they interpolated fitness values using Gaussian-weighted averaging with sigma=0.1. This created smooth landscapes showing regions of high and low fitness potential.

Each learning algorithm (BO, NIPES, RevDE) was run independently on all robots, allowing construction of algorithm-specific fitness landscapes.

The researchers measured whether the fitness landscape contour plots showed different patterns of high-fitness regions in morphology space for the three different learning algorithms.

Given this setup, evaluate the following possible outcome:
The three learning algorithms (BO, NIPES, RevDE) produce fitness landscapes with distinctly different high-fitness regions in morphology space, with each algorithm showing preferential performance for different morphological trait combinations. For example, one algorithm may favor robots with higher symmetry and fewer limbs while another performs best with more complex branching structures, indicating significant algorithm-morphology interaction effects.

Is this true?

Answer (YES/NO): NO